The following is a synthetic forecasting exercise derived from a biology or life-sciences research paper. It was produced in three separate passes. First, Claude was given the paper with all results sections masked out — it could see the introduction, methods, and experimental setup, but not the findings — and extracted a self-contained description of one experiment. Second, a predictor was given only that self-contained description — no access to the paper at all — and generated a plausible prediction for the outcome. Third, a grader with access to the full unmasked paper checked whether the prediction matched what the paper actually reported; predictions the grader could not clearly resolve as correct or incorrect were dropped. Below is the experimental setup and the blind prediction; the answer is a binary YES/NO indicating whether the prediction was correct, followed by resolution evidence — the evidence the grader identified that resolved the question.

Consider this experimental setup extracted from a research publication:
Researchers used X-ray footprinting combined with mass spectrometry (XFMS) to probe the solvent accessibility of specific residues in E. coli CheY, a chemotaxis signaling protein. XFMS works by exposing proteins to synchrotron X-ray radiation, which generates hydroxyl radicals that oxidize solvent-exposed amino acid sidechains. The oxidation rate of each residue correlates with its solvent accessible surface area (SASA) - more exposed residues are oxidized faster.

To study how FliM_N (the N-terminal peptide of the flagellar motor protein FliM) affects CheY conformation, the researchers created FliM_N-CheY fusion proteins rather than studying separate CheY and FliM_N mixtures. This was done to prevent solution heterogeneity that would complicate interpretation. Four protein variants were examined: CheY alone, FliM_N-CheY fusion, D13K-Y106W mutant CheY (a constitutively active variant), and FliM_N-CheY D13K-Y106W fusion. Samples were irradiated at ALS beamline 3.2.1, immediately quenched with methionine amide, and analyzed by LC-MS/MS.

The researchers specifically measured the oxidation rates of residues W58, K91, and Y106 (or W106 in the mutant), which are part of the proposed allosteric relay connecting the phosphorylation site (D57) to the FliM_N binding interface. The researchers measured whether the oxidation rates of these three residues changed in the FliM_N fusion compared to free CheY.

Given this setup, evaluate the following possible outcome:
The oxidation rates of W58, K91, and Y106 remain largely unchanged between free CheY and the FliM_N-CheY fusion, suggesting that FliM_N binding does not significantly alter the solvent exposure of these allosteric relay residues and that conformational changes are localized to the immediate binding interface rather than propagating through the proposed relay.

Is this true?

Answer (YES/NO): NO